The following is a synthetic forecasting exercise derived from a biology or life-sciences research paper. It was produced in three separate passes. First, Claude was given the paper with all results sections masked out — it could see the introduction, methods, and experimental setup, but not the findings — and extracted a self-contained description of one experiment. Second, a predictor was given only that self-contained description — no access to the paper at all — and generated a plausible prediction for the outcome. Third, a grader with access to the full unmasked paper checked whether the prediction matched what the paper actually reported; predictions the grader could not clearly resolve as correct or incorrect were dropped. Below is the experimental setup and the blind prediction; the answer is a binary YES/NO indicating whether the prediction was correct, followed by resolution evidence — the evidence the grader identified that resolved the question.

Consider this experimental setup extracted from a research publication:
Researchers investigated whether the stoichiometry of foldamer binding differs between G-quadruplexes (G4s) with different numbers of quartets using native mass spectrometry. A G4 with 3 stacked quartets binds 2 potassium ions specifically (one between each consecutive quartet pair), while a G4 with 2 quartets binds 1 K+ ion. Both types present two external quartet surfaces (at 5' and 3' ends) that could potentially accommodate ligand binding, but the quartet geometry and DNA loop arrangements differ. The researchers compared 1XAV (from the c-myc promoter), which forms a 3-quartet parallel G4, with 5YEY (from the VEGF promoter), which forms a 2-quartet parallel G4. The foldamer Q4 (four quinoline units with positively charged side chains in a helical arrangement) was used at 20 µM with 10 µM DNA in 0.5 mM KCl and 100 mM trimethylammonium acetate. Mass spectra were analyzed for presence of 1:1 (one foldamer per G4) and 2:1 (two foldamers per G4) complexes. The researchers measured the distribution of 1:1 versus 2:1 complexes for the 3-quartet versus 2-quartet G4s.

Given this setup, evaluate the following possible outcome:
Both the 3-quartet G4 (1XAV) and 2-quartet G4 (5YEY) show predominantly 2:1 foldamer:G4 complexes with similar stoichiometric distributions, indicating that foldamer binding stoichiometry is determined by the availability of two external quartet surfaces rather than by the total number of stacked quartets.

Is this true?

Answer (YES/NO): NO